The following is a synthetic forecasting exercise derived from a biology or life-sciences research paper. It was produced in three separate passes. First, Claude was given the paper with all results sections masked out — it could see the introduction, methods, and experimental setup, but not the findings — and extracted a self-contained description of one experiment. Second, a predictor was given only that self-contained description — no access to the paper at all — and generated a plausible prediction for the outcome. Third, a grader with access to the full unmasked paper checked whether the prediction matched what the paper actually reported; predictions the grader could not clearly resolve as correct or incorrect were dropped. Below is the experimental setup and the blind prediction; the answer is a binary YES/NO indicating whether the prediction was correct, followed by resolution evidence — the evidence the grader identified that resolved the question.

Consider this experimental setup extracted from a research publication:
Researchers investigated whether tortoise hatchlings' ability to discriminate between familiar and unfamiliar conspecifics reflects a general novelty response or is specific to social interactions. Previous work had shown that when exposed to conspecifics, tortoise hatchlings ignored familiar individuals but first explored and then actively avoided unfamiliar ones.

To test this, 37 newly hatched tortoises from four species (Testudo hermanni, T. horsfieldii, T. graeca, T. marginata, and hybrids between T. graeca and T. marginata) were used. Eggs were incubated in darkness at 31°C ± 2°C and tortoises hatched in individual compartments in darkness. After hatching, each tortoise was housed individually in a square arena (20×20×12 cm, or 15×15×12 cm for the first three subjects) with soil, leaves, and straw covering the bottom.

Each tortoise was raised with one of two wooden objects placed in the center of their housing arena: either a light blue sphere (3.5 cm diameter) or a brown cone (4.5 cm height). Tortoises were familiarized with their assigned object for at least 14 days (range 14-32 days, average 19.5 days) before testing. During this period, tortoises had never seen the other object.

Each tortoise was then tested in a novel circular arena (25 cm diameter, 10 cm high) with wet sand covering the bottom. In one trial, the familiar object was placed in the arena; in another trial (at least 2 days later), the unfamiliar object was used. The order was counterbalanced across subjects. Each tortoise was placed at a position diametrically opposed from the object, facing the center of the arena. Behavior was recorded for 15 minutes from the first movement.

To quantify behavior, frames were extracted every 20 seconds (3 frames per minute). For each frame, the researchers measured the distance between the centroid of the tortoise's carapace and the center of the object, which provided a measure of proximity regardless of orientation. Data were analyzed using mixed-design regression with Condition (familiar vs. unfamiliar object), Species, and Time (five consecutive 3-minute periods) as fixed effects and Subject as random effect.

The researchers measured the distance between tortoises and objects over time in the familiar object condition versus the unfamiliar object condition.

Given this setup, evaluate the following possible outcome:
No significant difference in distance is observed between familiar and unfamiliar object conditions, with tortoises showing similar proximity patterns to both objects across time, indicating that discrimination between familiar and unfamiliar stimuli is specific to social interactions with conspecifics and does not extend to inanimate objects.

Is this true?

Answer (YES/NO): YES